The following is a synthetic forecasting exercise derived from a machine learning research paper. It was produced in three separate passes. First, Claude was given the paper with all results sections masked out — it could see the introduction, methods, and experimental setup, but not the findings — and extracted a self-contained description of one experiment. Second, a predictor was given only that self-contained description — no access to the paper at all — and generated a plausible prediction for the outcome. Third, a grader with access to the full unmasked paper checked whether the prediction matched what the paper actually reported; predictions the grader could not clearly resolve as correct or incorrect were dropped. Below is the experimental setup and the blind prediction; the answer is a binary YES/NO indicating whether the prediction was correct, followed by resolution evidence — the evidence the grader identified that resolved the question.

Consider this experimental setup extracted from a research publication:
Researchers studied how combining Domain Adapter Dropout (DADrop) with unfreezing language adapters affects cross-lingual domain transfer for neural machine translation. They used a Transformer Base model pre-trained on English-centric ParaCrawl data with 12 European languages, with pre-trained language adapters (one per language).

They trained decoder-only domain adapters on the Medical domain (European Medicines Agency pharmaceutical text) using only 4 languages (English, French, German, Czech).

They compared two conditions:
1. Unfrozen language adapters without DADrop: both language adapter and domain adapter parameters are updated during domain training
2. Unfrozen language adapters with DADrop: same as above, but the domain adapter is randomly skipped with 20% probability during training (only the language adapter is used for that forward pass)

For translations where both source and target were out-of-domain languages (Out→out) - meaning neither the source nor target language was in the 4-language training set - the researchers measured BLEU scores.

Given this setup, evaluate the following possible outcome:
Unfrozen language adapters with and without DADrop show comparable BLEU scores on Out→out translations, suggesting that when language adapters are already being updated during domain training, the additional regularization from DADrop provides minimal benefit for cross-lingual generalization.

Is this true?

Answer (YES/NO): NO